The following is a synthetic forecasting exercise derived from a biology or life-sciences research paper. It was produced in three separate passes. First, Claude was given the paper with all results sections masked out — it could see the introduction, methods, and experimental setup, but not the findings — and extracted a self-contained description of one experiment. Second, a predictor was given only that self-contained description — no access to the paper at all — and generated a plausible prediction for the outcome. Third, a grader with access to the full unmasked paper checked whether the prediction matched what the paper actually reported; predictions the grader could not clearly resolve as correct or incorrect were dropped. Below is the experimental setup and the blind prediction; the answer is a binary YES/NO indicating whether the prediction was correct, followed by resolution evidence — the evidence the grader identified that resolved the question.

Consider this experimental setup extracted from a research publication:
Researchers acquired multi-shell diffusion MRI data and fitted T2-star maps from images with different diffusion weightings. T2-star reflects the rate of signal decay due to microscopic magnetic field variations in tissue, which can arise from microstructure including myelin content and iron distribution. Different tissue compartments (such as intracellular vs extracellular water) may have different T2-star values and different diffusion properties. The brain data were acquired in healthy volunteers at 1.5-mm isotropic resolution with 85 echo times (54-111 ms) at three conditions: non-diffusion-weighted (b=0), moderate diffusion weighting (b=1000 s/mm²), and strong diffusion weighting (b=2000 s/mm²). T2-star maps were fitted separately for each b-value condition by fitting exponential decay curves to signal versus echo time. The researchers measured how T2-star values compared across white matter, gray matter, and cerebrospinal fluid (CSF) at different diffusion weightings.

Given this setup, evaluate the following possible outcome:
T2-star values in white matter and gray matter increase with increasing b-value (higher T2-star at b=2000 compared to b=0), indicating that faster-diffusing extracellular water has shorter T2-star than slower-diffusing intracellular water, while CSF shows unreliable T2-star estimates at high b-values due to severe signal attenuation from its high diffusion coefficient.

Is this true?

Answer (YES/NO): NO